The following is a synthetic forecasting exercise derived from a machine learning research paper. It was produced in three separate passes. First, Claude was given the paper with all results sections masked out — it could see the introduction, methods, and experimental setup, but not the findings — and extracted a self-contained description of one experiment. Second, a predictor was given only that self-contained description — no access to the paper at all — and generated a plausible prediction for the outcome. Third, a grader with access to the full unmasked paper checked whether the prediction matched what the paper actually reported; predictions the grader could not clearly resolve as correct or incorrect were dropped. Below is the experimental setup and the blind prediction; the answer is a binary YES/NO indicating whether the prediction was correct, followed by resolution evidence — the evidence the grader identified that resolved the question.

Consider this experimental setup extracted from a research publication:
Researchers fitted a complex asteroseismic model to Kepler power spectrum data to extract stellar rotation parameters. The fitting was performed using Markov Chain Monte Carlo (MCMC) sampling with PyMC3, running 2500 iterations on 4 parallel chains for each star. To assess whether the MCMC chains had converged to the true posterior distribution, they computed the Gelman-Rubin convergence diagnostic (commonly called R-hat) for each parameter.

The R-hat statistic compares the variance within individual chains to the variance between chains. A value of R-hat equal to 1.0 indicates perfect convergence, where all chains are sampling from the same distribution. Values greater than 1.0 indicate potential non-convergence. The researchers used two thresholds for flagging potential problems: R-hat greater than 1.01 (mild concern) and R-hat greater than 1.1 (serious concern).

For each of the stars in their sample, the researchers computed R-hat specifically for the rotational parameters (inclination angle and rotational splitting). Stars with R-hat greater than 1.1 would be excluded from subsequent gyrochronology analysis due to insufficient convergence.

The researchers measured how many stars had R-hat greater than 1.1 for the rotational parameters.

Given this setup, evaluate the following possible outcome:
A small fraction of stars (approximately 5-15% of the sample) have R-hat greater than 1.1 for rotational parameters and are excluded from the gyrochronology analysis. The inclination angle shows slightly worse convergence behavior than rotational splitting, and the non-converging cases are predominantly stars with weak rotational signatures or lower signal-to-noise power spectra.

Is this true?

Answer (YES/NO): NO